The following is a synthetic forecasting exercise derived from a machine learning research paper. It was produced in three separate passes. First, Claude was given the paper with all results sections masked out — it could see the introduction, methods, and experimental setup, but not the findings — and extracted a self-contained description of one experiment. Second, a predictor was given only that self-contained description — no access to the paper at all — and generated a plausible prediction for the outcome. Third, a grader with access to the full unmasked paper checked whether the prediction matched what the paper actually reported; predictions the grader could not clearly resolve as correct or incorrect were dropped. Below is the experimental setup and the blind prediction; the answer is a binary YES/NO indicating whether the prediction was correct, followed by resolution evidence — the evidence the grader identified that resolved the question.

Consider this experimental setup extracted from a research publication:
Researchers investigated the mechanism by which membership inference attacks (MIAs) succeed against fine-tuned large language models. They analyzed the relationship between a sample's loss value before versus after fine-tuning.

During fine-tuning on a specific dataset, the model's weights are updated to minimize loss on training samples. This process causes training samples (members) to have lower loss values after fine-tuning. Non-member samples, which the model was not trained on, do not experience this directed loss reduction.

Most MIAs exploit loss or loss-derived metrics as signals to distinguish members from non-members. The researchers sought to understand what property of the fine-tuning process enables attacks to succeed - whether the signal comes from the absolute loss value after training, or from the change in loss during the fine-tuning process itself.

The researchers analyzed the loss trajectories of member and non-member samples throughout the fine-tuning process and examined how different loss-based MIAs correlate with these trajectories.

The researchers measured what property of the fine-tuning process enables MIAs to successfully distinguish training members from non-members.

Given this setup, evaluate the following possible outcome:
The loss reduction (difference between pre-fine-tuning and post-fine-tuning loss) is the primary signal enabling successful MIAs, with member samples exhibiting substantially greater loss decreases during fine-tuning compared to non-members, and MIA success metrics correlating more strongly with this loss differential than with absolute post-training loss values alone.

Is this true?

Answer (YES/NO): YES